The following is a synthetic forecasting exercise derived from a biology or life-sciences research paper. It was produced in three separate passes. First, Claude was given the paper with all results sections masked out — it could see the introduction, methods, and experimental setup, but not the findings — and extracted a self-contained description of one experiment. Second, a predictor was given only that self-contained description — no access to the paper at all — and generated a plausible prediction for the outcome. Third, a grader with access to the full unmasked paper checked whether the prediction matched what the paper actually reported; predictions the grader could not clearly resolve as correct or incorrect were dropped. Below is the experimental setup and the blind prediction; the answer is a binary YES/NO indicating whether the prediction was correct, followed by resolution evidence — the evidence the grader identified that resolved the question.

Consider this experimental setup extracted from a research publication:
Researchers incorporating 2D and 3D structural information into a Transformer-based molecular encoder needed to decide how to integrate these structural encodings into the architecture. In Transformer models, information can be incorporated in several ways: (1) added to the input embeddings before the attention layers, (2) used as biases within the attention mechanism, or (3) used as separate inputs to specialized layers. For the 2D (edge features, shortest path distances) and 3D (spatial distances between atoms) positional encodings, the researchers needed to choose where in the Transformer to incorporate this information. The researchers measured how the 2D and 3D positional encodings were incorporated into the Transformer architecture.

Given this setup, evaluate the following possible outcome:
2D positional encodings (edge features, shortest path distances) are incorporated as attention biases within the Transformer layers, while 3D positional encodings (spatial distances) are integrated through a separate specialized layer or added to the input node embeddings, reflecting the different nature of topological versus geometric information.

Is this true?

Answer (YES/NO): NO